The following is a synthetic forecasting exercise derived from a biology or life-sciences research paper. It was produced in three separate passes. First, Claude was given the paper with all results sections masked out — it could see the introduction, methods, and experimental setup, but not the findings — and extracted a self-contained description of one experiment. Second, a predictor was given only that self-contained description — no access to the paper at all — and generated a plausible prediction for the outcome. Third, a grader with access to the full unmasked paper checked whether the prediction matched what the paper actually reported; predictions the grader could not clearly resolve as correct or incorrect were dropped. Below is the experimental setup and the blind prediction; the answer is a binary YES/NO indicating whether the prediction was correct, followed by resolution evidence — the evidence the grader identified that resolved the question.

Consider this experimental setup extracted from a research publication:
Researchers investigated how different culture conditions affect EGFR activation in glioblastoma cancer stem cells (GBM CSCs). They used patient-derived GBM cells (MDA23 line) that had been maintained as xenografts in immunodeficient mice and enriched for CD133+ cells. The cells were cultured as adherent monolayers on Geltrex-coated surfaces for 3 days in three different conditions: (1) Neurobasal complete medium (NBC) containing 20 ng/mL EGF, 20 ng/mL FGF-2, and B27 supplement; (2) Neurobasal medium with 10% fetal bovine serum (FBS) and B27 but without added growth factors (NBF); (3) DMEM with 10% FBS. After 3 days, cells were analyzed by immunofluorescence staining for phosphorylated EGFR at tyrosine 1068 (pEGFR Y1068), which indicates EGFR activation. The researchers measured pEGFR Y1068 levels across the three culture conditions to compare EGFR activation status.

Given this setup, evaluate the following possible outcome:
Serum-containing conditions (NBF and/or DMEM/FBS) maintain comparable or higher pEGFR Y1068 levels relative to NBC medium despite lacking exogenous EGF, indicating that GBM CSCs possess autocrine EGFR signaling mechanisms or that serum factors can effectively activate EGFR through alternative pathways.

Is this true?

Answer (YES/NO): NO